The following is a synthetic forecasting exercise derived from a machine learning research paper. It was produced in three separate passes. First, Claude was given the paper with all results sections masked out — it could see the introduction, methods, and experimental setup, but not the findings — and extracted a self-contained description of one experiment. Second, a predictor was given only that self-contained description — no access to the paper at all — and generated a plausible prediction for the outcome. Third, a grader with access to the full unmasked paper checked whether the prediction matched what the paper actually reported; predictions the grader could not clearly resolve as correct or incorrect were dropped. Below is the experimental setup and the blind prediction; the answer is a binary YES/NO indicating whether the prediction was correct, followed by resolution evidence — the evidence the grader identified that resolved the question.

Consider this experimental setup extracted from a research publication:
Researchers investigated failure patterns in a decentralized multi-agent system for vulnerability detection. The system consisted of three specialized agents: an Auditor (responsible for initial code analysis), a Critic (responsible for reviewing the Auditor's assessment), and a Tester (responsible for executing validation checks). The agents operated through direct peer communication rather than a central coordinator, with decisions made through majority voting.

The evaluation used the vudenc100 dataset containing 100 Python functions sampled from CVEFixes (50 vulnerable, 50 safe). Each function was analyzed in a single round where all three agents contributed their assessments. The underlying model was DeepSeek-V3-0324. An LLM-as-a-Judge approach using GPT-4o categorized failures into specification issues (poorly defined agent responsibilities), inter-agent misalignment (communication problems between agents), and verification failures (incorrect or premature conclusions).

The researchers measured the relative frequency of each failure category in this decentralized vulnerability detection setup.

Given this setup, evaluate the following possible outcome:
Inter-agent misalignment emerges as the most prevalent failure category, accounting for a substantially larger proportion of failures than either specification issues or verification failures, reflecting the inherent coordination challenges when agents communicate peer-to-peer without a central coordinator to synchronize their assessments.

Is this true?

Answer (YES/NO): NO